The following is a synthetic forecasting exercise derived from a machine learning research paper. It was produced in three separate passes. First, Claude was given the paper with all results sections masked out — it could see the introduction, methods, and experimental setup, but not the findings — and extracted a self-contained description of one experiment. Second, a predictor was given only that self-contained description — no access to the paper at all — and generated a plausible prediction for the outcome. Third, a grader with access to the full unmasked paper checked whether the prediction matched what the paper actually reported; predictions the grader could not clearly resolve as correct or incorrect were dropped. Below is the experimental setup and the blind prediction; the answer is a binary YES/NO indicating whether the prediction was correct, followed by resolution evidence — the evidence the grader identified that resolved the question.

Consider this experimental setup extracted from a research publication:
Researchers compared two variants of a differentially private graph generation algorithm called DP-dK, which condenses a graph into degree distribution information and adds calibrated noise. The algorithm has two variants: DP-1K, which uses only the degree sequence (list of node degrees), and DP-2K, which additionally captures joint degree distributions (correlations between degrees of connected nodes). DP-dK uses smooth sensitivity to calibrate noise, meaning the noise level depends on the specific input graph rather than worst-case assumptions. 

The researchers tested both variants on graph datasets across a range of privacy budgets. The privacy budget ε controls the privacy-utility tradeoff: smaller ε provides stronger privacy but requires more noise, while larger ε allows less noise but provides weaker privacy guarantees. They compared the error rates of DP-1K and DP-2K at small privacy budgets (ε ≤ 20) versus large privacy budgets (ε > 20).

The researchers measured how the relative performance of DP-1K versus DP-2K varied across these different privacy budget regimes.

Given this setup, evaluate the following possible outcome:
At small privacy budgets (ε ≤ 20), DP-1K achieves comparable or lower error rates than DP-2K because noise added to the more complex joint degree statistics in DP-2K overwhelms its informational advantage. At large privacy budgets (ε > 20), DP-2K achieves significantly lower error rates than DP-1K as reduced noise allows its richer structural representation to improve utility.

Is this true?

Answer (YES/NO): YES